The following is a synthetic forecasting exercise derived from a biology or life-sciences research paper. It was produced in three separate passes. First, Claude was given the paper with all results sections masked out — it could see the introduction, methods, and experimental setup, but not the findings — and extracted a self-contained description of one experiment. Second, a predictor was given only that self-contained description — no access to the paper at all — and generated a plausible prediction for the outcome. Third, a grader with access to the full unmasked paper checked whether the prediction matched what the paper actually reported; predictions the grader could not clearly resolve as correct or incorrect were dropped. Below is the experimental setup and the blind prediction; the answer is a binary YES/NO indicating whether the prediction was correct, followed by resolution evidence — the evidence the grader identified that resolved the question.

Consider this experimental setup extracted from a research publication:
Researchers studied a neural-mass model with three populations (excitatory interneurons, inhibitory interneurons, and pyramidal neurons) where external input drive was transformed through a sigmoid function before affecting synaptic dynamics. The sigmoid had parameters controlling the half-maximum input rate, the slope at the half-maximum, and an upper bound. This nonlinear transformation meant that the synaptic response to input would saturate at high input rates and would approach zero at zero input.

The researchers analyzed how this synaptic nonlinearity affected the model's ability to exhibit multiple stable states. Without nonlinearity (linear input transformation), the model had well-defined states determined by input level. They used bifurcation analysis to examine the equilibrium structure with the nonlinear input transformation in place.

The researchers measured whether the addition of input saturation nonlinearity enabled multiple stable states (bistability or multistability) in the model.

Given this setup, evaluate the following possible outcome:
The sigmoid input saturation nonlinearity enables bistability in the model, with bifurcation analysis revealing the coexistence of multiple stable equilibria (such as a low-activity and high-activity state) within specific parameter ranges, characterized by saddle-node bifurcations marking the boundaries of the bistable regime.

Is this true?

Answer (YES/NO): NO